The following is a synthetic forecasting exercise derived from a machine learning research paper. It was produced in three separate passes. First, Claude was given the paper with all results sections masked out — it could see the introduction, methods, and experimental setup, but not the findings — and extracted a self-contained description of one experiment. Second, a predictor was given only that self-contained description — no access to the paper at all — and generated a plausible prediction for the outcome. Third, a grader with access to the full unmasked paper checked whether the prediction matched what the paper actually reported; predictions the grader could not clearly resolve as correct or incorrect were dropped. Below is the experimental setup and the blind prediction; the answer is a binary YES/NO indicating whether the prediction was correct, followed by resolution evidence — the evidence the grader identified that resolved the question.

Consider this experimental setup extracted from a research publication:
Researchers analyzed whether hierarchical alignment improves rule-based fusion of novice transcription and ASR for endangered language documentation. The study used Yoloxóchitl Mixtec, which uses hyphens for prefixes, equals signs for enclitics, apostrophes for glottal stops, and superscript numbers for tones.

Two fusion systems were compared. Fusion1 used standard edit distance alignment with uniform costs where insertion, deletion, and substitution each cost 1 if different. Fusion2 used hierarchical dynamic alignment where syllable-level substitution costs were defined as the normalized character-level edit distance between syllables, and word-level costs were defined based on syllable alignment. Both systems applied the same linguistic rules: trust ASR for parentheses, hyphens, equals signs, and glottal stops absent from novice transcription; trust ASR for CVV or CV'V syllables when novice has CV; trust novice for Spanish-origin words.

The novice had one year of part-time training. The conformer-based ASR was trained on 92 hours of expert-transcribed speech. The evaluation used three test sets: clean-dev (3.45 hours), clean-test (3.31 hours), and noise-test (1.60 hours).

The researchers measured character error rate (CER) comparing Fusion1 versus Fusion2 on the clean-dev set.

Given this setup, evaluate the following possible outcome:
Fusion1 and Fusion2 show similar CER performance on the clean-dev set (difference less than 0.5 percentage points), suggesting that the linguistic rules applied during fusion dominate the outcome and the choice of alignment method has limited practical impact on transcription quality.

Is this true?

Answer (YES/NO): NO